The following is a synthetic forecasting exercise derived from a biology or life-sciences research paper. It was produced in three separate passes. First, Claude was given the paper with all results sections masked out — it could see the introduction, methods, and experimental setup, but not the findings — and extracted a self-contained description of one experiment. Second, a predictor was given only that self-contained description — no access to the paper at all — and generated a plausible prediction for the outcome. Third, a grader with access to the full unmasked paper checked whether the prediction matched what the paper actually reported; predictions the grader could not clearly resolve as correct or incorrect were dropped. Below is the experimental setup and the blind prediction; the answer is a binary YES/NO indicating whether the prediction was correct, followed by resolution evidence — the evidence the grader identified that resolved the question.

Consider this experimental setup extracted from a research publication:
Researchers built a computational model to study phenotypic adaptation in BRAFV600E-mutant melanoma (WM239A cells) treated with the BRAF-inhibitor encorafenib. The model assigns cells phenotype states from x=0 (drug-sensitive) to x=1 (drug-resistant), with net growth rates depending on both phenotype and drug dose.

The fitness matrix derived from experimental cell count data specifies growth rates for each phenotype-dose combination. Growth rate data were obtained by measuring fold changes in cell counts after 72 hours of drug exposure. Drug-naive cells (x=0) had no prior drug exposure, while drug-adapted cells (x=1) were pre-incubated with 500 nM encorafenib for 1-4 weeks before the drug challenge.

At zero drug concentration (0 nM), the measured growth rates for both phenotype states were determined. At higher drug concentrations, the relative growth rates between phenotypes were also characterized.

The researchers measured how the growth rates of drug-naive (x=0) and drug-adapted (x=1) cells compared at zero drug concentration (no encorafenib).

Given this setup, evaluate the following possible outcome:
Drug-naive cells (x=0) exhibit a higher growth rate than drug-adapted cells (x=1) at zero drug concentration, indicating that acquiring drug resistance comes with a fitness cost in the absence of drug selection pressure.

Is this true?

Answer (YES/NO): YES